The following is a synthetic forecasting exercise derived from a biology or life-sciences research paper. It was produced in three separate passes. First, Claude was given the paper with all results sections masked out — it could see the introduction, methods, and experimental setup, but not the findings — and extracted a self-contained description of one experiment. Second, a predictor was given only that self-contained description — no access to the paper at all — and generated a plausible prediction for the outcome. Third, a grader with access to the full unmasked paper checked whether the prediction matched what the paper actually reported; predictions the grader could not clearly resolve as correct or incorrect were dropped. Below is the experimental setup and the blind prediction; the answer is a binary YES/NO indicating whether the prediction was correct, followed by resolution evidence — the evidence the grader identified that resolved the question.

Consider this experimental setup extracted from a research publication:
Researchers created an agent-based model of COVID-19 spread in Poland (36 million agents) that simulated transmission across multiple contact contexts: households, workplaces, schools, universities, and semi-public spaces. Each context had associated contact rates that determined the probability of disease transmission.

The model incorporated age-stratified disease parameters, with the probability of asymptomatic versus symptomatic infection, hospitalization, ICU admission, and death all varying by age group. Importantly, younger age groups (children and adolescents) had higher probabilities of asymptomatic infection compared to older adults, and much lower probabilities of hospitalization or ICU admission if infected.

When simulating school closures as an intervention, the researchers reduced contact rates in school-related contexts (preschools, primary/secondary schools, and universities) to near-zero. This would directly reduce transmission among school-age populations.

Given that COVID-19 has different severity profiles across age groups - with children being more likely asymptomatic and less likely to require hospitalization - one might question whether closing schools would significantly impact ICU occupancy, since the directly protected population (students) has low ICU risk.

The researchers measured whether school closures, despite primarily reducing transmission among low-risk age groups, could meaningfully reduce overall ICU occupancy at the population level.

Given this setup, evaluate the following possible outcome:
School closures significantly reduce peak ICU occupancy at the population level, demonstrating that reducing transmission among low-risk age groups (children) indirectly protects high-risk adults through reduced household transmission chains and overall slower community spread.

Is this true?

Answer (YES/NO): YES